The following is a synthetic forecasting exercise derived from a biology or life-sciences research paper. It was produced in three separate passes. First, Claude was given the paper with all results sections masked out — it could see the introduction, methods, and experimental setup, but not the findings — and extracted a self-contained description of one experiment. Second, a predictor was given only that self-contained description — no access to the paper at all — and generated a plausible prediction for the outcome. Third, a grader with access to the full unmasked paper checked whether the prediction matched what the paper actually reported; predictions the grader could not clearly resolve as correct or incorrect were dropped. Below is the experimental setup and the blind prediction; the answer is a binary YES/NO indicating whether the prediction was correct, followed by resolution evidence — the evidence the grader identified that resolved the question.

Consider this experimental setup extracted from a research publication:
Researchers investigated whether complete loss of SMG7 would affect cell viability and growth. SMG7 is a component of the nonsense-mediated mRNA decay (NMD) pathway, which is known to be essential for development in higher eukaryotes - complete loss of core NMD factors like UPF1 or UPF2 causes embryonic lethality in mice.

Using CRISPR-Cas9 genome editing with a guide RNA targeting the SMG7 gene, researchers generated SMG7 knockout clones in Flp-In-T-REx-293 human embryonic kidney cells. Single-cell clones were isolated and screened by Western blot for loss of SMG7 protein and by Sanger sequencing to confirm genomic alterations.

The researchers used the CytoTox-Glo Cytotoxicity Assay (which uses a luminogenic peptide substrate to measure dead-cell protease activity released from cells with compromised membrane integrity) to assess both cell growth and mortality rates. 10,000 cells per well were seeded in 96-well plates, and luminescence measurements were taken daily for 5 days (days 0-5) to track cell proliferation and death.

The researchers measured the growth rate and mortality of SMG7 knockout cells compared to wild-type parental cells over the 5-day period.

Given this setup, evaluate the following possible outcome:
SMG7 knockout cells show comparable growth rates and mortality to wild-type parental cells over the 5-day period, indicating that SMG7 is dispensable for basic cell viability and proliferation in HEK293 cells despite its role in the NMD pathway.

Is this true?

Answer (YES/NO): NO